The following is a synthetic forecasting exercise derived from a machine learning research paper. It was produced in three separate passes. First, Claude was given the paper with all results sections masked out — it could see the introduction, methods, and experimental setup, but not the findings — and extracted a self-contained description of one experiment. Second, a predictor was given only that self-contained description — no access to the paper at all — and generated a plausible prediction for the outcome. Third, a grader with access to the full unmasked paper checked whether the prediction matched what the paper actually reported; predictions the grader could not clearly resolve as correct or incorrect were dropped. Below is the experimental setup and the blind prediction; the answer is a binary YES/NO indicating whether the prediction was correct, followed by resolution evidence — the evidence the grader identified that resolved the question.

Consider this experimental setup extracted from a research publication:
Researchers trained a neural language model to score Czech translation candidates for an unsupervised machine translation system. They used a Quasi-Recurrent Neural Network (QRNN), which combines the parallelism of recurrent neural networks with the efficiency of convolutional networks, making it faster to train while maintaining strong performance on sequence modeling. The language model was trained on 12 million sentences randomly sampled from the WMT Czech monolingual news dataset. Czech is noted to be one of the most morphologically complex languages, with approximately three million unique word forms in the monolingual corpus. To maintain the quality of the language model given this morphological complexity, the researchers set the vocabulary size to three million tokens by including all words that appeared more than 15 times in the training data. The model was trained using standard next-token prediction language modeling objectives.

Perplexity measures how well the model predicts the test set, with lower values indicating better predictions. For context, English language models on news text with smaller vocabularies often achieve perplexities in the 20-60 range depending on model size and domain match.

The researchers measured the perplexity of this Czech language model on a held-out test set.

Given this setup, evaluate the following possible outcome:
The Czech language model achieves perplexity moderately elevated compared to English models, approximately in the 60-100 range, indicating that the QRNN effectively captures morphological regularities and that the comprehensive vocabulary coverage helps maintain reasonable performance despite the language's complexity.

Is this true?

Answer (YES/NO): YES